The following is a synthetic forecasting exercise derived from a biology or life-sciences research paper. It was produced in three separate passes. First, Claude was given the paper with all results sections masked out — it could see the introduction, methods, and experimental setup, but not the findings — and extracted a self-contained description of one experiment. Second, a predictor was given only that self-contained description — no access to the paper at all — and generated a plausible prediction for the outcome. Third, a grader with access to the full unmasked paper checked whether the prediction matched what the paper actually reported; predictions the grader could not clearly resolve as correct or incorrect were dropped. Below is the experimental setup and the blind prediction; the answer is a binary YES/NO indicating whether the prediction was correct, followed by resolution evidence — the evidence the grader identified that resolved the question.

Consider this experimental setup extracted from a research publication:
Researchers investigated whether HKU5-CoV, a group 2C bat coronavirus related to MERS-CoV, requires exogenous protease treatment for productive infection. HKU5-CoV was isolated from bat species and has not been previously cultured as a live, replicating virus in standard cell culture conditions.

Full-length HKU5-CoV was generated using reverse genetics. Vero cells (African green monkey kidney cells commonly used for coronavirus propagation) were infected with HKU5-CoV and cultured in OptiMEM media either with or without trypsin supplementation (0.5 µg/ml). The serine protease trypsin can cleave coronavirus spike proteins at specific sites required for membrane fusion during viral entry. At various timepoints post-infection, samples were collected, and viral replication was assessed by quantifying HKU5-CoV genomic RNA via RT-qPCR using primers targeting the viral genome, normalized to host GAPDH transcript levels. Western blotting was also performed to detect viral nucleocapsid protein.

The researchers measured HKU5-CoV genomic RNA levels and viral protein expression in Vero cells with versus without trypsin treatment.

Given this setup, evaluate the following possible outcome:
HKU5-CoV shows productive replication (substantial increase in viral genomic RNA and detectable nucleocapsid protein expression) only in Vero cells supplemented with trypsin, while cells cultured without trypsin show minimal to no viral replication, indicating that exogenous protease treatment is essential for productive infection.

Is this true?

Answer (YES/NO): YES